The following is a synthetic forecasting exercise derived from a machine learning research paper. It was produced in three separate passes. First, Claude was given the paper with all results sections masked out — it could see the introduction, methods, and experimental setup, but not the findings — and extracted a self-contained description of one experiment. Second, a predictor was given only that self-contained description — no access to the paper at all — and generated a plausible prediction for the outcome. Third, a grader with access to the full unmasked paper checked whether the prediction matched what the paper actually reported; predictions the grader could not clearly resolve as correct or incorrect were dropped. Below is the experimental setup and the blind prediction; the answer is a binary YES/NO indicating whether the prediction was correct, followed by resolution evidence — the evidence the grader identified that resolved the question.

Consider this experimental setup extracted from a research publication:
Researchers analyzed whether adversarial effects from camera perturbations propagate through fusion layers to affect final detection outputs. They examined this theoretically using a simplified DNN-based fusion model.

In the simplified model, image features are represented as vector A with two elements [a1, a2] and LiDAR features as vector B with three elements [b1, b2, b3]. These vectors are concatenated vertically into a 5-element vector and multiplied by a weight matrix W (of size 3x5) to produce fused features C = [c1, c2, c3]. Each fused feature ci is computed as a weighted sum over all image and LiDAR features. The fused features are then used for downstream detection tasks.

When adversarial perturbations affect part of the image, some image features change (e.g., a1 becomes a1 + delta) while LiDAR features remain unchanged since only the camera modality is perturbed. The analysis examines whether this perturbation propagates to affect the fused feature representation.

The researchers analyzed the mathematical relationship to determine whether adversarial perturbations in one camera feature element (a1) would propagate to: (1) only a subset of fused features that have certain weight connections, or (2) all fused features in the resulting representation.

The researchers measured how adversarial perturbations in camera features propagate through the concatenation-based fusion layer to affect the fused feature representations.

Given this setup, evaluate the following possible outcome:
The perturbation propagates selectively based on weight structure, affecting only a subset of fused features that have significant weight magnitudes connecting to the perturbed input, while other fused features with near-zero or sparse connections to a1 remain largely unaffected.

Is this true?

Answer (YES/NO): NO